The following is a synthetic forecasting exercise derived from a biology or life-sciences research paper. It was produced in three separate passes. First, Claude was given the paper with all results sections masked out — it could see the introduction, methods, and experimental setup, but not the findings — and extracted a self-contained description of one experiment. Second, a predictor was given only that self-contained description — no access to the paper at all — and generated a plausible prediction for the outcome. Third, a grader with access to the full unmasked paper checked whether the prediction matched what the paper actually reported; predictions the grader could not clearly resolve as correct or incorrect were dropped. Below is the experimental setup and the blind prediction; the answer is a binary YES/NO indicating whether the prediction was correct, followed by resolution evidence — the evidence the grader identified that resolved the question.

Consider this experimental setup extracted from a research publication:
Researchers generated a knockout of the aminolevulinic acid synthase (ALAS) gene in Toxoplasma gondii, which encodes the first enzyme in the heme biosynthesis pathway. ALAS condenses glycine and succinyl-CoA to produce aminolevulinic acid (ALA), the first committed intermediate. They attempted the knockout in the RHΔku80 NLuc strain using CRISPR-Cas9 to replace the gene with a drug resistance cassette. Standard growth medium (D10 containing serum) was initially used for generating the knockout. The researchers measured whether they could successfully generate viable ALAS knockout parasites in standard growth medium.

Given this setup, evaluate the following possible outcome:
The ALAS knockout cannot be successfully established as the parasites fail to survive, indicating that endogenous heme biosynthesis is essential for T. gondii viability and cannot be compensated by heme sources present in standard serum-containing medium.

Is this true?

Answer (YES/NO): YES